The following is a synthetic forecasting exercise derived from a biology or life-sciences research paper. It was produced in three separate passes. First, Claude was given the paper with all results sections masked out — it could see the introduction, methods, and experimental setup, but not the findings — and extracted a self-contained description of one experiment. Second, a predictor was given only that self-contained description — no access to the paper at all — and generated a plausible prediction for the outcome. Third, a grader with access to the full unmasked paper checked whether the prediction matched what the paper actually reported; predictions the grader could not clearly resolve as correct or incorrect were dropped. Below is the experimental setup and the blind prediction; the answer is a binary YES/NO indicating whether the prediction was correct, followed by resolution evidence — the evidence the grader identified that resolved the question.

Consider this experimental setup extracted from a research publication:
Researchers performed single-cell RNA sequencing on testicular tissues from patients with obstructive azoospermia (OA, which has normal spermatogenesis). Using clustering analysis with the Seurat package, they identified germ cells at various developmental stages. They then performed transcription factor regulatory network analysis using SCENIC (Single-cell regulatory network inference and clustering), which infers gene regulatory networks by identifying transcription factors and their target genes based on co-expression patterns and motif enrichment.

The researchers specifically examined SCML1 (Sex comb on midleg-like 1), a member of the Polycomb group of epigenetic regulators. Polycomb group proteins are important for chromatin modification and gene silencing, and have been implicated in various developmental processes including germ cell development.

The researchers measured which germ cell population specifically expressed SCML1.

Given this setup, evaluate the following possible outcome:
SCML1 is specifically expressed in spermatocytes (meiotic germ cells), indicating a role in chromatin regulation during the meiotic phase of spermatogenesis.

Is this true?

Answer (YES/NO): YES